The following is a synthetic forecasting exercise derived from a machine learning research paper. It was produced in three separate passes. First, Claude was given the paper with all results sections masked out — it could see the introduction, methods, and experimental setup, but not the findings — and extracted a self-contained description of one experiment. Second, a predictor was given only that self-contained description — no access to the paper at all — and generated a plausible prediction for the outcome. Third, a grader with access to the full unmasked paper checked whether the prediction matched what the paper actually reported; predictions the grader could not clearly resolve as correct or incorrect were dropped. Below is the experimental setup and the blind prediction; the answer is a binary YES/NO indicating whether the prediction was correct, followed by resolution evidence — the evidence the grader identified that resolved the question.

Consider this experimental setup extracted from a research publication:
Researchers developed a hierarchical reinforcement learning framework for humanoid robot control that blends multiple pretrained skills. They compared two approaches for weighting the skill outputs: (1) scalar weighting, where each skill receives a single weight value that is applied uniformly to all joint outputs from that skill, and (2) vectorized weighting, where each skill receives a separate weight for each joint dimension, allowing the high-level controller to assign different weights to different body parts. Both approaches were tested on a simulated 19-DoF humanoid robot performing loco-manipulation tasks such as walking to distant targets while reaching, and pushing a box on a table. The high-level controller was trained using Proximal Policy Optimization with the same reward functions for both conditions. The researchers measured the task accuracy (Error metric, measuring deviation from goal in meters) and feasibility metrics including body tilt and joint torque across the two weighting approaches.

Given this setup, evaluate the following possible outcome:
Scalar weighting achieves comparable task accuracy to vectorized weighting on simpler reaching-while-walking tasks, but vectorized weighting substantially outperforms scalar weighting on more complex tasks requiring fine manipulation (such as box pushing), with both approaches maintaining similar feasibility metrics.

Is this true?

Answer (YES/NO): NO